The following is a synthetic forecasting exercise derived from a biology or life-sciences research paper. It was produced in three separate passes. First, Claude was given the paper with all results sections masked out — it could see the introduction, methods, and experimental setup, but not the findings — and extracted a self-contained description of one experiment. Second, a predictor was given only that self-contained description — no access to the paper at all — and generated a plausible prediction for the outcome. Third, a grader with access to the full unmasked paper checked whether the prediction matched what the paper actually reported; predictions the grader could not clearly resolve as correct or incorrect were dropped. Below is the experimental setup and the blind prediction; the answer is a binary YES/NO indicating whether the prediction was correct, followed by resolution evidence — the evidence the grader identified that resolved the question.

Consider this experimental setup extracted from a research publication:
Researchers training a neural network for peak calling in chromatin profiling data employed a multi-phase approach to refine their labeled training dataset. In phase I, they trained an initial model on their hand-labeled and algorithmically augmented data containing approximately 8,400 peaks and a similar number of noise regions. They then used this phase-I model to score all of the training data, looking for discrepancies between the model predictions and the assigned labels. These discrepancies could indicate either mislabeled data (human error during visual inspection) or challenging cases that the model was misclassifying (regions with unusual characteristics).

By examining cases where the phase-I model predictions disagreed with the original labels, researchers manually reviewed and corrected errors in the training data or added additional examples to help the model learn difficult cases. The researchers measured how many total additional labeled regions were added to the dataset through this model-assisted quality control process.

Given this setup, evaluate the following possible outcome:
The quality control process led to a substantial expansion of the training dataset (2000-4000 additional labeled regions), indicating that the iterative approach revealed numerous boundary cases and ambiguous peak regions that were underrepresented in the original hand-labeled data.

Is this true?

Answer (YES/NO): NO